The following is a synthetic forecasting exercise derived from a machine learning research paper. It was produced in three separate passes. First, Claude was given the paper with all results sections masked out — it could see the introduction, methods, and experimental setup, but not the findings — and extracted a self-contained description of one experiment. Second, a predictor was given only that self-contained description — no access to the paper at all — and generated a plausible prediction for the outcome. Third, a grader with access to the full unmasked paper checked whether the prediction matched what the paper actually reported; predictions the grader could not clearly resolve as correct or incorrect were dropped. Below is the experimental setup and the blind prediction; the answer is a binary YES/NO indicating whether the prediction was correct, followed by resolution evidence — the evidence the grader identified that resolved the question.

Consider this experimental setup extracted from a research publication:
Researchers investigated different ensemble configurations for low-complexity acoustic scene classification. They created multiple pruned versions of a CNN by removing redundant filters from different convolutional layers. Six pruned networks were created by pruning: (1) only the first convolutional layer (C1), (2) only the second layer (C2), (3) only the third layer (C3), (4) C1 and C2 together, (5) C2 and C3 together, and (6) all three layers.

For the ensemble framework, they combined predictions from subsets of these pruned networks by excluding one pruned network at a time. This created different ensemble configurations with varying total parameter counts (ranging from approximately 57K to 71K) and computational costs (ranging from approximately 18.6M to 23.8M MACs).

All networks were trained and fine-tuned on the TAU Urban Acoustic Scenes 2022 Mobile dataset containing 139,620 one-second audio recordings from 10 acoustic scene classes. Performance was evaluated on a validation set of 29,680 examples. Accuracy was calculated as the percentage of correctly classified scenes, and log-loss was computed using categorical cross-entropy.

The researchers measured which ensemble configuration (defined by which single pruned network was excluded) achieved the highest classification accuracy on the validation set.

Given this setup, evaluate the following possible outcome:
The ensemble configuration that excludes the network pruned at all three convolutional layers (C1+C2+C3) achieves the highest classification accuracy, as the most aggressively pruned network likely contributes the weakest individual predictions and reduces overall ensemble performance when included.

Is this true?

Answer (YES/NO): NO